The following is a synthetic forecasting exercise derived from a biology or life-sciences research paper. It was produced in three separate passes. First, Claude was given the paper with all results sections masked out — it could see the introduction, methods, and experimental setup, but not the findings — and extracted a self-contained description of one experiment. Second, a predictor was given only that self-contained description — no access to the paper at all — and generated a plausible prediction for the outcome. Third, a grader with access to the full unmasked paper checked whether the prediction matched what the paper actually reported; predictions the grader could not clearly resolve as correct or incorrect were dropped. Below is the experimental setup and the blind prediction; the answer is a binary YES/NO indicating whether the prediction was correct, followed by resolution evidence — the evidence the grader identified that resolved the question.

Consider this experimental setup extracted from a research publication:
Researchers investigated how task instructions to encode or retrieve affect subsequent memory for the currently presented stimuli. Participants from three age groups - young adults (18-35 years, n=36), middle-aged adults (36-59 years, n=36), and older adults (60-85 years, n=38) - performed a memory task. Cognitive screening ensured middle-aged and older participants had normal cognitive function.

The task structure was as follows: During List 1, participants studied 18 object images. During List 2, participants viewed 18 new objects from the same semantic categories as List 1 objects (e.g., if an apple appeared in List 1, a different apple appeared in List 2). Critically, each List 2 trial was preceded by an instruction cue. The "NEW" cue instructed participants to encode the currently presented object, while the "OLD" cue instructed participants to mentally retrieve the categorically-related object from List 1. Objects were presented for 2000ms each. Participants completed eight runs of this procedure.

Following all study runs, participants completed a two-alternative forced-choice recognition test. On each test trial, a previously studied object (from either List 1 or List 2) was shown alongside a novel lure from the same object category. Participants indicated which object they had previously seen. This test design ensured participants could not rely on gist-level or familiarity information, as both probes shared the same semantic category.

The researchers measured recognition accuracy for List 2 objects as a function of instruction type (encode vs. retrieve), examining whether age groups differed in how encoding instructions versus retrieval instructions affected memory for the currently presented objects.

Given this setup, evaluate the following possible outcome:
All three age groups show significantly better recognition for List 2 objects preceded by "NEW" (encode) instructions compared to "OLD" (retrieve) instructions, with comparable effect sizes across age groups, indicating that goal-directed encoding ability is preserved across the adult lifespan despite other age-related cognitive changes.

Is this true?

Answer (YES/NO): YES